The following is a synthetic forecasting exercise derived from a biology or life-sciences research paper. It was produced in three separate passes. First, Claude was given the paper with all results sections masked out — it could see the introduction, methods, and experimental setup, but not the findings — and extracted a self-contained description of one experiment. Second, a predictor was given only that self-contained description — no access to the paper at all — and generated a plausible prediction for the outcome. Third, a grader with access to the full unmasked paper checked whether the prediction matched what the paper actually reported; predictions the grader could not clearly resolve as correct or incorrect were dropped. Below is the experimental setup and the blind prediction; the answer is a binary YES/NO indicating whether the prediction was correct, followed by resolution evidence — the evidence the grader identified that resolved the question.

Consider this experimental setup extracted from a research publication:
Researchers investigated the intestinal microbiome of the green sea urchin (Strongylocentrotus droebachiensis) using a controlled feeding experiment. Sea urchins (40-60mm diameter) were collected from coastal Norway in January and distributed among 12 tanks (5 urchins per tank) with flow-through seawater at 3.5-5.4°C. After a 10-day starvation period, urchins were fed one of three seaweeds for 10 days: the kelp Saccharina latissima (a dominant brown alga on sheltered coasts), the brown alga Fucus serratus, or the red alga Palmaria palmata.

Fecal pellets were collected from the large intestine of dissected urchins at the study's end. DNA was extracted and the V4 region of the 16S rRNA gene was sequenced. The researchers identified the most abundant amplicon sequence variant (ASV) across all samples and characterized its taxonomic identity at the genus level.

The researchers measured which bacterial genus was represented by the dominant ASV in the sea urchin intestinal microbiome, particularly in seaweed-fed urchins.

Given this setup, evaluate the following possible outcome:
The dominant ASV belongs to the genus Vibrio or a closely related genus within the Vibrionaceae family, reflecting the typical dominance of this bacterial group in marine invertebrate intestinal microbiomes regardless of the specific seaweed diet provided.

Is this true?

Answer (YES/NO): NO